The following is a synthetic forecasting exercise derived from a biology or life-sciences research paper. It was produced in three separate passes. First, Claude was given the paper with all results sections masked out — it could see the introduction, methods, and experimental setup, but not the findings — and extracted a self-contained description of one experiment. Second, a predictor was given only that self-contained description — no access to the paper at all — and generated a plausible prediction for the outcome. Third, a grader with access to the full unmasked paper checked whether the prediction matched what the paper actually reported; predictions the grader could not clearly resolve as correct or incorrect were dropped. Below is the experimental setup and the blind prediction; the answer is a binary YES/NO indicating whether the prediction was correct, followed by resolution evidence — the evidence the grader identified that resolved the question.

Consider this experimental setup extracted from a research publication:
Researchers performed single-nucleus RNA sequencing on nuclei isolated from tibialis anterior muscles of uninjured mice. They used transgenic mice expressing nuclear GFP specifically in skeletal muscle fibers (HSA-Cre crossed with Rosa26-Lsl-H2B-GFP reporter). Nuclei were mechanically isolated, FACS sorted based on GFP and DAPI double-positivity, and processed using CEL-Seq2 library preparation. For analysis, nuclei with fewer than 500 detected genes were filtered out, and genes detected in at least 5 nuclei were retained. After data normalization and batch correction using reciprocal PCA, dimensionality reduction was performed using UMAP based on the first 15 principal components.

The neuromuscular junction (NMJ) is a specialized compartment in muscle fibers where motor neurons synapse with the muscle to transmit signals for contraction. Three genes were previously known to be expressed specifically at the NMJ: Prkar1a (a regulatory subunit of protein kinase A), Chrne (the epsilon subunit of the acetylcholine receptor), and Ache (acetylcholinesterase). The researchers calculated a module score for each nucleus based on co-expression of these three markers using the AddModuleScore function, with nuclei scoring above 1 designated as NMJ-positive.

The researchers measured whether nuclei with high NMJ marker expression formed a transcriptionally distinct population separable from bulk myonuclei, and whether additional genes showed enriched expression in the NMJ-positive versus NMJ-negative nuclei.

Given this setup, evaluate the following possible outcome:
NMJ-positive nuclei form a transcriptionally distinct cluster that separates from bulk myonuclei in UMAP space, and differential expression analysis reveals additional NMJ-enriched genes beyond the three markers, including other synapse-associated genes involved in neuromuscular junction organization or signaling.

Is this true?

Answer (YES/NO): YES